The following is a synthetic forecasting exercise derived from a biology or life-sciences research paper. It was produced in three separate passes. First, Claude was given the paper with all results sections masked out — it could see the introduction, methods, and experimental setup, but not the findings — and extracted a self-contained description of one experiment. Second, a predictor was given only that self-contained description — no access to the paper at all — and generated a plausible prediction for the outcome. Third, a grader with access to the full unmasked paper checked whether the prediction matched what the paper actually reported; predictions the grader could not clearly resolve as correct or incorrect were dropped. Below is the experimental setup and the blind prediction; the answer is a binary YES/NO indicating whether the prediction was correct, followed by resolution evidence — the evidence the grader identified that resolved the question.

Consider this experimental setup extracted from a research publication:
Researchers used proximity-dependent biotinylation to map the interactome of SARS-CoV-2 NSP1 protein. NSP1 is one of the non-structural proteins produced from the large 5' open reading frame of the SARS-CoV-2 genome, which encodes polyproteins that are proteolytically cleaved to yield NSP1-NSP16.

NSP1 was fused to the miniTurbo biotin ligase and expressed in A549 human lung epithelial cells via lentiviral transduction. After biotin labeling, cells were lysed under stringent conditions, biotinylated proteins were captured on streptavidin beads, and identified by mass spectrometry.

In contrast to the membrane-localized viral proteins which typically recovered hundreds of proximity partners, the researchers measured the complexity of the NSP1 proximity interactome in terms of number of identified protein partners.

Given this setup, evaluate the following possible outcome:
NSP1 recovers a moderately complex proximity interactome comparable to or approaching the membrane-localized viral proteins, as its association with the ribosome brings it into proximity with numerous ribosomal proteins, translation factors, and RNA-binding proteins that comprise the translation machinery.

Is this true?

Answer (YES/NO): NO